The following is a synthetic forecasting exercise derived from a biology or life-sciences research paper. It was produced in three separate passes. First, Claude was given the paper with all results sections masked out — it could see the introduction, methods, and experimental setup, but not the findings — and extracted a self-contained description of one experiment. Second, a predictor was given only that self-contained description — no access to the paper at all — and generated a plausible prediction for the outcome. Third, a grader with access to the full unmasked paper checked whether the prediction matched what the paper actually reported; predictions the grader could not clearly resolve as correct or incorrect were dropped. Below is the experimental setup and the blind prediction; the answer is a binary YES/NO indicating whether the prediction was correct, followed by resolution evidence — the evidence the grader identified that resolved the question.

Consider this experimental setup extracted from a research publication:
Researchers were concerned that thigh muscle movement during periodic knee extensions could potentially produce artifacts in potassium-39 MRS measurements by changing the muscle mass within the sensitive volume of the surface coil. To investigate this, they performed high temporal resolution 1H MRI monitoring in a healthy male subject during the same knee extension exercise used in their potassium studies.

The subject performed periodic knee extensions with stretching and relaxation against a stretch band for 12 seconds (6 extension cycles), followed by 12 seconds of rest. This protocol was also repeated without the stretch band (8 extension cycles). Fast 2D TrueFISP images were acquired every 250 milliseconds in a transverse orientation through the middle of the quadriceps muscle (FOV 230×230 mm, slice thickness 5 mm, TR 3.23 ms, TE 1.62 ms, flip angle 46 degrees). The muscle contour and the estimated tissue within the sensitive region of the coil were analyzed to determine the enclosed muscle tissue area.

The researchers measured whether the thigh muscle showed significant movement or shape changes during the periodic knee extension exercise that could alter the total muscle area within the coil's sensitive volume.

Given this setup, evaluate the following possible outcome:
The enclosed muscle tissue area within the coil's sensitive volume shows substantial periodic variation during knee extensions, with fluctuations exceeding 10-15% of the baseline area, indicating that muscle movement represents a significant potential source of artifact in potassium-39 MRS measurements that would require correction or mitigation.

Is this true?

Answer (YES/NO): NO